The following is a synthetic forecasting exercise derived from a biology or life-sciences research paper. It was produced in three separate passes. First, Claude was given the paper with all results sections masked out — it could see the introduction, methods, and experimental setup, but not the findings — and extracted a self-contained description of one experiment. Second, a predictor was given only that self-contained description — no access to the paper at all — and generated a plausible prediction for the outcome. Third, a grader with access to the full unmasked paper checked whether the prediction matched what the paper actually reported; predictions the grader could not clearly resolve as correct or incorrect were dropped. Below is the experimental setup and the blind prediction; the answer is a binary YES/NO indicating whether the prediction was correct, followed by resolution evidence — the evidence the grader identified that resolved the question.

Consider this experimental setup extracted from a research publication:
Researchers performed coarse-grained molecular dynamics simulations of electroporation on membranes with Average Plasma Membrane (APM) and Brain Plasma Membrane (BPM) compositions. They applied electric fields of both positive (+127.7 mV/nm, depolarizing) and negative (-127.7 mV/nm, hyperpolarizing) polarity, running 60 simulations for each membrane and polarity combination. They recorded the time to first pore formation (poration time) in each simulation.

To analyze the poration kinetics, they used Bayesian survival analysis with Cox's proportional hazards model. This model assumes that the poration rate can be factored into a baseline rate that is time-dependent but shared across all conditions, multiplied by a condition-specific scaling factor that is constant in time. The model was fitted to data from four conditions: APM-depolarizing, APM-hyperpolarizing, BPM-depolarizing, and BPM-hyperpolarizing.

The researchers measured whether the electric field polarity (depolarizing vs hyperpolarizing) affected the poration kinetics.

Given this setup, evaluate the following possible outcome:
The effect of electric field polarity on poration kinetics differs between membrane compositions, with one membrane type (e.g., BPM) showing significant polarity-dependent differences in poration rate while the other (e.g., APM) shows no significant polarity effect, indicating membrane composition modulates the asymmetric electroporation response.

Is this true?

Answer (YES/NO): NO